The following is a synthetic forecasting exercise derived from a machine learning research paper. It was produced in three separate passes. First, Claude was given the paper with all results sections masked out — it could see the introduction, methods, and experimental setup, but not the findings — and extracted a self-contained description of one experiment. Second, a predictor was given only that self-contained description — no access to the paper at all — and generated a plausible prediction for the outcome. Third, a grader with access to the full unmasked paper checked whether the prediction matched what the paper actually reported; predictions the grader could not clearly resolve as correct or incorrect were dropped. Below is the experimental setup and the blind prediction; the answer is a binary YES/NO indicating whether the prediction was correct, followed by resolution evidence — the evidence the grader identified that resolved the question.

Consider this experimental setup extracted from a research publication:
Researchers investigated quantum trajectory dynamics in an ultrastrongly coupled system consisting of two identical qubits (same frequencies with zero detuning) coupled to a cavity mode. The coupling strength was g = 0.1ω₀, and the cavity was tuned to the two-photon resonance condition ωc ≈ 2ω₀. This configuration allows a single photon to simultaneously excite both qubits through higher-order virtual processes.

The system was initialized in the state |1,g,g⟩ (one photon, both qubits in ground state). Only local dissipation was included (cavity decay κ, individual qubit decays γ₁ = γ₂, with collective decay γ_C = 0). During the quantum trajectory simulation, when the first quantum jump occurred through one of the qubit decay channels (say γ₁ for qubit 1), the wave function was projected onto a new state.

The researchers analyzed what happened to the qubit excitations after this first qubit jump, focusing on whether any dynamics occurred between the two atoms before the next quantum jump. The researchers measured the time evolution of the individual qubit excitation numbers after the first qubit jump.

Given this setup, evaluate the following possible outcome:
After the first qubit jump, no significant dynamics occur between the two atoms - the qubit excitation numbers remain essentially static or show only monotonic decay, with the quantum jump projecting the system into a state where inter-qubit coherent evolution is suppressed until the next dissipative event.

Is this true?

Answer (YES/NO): NO